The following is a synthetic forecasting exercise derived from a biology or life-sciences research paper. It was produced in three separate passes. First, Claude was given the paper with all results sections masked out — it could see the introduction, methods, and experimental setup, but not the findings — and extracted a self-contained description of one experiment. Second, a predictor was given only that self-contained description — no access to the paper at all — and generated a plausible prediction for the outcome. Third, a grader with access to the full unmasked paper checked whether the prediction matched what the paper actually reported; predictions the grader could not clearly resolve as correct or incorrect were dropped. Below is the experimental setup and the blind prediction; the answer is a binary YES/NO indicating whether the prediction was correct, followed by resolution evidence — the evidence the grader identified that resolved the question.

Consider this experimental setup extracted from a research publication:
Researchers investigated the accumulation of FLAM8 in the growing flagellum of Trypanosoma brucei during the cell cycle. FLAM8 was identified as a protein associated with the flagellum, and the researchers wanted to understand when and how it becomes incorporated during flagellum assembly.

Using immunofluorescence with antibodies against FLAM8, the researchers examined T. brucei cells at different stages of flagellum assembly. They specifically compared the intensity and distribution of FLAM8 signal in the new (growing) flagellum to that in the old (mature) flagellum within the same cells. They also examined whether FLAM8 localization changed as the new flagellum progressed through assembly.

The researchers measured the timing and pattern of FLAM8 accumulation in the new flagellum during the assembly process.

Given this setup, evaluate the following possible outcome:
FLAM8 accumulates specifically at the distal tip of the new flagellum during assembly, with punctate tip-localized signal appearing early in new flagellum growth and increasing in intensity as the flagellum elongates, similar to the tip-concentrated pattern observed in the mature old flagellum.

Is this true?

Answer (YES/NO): NO